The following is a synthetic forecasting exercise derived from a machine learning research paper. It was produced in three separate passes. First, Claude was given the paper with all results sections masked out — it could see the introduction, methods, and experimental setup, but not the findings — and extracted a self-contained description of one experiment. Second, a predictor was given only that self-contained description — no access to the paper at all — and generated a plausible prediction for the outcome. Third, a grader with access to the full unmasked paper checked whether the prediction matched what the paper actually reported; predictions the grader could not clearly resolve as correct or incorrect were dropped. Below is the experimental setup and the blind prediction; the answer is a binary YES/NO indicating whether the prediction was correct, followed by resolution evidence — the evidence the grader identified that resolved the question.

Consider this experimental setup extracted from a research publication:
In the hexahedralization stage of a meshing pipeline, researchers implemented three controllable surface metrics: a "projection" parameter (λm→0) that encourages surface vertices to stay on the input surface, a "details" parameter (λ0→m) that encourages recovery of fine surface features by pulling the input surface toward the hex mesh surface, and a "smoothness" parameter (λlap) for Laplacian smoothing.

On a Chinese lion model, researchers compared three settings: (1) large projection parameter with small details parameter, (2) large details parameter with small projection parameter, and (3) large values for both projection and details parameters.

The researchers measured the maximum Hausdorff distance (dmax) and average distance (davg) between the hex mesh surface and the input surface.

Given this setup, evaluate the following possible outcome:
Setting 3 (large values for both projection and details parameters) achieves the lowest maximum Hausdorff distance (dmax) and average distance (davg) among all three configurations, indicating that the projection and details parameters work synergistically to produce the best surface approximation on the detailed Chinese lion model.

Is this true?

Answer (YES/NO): NO